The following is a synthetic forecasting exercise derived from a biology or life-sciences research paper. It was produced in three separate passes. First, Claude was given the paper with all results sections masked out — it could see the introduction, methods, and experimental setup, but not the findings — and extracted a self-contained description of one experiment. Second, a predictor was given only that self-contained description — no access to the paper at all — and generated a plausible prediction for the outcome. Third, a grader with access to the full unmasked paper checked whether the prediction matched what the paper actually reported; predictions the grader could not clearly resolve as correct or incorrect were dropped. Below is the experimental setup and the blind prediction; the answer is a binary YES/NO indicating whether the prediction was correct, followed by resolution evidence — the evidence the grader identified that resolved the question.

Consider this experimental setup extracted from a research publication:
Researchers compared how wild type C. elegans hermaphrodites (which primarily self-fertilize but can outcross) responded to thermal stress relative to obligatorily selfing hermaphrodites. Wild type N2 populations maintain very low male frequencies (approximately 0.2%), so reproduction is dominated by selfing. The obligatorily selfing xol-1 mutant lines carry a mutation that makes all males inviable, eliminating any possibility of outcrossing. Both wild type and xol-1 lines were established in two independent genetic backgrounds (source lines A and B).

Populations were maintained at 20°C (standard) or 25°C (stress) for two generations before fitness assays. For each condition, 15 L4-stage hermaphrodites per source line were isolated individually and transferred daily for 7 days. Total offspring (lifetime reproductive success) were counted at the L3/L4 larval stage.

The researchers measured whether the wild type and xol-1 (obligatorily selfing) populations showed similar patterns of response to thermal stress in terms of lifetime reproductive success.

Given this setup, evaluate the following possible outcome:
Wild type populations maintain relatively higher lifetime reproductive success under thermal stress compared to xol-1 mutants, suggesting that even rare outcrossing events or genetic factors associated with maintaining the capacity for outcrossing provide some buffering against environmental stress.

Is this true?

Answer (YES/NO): NO